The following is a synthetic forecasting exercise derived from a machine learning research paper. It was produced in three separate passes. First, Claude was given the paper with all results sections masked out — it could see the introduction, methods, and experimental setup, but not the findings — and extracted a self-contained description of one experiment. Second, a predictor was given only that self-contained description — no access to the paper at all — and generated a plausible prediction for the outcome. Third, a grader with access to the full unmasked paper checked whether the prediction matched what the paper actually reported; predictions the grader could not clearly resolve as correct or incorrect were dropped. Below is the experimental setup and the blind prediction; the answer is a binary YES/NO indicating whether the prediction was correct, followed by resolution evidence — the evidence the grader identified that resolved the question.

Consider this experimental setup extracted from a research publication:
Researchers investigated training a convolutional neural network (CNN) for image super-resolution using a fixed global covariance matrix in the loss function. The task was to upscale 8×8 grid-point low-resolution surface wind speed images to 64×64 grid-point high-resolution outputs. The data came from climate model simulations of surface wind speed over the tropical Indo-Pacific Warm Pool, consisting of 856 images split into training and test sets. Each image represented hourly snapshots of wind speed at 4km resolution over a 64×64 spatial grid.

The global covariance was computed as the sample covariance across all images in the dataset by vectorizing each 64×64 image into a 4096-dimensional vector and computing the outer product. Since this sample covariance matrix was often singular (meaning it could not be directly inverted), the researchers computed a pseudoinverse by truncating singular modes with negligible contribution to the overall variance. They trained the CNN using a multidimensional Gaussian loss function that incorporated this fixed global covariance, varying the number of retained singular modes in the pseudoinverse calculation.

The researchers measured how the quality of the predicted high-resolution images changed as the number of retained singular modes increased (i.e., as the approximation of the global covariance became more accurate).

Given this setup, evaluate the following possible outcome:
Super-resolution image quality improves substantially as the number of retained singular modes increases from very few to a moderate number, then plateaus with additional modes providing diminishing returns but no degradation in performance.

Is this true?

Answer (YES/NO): NO